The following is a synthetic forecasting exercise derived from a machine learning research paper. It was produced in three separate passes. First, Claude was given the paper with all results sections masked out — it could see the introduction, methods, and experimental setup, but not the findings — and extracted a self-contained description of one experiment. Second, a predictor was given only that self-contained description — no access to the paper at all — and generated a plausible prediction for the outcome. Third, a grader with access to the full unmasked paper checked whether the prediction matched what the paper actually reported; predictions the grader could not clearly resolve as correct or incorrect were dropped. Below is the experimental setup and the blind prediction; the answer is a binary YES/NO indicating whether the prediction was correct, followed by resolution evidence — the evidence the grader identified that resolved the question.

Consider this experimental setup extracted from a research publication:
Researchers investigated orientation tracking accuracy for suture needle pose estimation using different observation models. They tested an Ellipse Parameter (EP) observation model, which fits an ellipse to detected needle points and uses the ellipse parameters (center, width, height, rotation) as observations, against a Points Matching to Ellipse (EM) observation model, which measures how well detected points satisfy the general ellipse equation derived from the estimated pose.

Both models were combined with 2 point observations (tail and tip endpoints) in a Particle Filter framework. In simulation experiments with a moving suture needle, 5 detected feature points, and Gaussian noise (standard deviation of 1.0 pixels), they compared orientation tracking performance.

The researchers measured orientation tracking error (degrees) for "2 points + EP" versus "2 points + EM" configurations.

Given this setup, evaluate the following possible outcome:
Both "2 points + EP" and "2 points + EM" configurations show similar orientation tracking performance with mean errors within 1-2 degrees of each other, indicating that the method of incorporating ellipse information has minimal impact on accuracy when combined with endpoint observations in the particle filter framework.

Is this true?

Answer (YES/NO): NO